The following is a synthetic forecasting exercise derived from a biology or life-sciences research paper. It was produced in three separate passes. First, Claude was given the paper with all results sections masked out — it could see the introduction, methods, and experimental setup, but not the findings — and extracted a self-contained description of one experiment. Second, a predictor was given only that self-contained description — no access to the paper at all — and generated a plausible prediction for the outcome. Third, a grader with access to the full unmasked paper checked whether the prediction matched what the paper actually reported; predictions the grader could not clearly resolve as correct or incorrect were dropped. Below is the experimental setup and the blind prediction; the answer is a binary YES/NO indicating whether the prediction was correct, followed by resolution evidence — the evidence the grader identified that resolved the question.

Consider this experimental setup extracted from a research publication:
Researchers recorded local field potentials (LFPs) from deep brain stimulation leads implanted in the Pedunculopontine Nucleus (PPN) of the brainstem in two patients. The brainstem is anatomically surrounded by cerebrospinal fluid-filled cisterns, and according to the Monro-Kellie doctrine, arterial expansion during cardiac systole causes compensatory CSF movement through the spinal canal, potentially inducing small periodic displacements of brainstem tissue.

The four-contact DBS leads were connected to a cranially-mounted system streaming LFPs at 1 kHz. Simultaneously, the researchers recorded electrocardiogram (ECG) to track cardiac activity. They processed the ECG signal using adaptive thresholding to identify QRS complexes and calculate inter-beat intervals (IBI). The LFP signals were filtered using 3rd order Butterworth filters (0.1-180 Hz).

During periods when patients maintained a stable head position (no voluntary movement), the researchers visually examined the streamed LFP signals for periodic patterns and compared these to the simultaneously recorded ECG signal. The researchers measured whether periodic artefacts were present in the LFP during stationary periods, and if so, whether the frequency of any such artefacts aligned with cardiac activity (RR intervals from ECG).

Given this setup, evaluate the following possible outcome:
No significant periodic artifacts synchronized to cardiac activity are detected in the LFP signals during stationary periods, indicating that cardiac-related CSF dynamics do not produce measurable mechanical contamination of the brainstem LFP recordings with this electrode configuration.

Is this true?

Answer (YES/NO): NO